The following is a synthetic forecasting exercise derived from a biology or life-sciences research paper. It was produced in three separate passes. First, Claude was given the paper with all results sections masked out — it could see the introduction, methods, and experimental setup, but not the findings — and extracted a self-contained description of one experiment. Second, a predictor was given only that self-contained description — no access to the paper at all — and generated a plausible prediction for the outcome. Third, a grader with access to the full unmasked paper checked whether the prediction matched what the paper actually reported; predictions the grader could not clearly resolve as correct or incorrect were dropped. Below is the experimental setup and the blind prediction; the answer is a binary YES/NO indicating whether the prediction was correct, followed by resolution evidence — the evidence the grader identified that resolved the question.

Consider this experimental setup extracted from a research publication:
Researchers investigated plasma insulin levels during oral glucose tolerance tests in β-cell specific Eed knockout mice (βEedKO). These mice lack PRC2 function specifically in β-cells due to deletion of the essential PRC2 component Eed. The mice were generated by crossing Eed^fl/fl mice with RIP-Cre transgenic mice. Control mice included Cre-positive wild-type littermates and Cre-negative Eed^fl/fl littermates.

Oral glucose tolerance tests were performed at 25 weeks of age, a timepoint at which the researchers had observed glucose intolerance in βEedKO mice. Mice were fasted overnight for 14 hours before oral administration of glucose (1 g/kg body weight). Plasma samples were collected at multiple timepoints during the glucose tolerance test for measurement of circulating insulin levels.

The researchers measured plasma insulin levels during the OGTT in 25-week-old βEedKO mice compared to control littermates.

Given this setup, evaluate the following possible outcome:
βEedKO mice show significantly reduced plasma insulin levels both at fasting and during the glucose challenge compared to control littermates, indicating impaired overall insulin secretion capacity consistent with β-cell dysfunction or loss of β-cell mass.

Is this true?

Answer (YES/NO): YES